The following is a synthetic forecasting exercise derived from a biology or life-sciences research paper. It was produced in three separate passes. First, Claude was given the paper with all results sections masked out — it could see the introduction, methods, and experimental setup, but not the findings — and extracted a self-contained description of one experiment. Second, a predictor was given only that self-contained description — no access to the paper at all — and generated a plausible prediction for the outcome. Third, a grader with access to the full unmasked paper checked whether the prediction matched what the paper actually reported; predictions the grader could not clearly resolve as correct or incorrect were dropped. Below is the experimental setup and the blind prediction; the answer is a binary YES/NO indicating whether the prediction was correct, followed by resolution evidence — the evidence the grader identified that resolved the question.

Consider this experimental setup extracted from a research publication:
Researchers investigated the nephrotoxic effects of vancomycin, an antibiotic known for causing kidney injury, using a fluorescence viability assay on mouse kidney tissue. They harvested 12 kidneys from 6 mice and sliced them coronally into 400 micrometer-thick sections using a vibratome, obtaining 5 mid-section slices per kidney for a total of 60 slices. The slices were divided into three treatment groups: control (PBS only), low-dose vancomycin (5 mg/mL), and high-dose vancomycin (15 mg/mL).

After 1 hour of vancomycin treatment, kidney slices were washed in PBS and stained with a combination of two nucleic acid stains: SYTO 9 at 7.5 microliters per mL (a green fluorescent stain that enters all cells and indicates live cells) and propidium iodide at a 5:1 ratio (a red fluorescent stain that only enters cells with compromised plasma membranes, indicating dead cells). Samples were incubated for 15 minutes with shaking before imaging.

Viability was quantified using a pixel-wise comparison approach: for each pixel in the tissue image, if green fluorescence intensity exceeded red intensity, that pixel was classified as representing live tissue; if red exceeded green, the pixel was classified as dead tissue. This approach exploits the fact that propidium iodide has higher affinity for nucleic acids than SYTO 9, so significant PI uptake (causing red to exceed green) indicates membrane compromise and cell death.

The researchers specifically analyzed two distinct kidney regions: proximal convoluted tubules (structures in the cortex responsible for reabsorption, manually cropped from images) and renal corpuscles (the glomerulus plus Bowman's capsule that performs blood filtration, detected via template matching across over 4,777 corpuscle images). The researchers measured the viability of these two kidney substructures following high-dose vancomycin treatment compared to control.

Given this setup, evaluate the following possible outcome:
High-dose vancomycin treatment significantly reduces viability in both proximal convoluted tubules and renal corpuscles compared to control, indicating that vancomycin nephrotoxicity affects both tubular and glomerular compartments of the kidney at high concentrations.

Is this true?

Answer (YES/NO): YES